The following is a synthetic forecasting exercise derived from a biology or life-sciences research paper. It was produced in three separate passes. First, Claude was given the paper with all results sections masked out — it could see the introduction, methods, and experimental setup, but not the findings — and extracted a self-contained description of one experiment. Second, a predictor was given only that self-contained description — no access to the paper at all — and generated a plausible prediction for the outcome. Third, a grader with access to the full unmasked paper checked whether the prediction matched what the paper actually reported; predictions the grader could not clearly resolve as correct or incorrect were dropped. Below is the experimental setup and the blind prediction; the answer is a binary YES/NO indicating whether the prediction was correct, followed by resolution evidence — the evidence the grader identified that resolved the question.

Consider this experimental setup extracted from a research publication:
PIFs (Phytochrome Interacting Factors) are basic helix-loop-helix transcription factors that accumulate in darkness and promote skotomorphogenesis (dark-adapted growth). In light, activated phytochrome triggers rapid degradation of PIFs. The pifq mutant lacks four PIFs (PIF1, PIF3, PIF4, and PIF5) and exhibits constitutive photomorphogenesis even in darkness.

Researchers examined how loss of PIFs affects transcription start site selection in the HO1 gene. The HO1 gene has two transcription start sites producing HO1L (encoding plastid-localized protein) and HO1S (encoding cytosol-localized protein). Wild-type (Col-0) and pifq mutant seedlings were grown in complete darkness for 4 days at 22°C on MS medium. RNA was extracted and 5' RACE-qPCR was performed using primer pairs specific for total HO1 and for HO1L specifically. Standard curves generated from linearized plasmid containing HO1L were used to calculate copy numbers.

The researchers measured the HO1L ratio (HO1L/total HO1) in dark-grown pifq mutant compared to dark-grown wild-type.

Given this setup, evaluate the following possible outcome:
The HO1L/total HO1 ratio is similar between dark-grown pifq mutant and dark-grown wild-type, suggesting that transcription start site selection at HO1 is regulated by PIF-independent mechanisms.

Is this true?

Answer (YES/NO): NO